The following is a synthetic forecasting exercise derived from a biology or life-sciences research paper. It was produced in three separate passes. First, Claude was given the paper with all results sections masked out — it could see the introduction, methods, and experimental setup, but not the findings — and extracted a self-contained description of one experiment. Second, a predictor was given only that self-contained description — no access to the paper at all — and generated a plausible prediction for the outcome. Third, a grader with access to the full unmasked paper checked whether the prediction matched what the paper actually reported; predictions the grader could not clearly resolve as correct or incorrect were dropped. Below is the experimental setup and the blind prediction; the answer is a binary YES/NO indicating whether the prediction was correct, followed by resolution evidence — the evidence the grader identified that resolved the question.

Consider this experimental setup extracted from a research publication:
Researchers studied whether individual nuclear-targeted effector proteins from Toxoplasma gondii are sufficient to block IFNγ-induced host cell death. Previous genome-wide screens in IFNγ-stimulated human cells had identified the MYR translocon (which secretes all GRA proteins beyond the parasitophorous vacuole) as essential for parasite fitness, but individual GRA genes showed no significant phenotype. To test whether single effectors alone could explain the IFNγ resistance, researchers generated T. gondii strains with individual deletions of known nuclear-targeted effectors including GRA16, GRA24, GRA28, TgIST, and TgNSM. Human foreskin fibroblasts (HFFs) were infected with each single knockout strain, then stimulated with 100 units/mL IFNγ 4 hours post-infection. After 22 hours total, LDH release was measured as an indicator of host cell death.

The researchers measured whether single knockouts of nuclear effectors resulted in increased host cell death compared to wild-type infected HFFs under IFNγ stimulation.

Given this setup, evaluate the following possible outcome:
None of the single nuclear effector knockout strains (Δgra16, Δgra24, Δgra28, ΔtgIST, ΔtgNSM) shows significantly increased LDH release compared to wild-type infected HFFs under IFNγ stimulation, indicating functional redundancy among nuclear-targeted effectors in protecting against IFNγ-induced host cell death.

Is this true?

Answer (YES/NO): NO